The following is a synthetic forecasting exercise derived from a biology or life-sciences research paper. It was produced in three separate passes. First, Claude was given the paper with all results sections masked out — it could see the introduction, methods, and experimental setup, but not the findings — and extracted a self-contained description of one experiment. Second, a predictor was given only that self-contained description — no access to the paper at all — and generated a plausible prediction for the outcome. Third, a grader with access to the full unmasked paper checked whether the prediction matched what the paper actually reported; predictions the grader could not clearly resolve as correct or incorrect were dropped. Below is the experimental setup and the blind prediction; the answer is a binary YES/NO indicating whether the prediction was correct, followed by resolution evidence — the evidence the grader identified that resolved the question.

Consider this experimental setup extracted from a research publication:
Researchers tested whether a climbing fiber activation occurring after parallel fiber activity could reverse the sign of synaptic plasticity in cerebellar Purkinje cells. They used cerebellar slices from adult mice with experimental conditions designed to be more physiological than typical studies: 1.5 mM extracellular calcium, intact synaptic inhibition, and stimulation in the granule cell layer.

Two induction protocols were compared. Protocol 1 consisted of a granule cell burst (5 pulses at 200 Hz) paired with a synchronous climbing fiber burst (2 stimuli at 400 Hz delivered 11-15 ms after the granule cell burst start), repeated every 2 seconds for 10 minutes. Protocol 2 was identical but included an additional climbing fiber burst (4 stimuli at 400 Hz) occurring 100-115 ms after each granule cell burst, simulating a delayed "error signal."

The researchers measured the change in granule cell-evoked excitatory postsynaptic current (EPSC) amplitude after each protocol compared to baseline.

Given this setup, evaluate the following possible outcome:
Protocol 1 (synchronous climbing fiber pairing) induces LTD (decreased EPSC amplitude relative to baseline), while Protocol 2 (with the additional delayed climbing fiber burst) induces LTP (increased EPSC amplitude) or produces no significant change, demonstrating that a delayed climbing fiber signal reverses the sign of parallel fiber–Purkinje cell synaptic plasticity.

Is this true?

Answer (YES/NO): NO